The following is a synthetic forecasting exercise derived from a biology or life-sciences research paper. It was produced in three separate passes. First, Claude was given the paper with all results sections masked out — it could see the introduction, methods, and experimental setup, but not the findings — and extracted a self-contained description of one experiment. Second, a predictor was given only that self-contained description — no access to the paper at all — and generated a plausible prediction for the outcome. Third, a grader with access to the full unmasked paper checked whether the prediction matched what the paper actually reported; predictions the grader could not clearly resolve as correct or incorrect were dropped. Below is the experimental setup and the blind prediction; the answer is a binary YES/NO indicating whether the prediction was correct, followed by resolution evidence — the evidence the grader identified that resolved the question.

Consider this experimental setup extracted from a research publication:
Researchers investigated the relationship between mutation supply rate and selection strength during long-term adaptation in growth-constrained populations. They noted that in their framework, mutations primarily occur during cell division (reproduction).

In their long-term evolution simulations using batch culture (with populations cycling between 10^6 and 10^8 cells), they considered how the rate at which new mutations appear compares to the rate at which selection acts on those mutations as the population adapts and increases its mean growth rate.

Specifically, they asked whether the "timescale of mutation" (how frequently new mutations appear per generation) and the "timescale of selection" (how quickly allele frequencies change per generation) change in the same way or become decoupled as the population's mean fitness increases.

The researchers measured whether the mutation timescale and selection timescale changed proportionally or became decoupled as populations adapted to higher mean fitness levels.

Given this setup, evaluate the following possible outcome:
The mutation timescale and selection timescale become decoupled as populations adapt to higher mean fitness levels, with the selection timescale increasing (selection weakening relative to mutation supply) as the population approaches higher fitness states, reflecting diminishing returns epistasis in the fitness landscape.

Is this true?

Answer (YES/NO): NO